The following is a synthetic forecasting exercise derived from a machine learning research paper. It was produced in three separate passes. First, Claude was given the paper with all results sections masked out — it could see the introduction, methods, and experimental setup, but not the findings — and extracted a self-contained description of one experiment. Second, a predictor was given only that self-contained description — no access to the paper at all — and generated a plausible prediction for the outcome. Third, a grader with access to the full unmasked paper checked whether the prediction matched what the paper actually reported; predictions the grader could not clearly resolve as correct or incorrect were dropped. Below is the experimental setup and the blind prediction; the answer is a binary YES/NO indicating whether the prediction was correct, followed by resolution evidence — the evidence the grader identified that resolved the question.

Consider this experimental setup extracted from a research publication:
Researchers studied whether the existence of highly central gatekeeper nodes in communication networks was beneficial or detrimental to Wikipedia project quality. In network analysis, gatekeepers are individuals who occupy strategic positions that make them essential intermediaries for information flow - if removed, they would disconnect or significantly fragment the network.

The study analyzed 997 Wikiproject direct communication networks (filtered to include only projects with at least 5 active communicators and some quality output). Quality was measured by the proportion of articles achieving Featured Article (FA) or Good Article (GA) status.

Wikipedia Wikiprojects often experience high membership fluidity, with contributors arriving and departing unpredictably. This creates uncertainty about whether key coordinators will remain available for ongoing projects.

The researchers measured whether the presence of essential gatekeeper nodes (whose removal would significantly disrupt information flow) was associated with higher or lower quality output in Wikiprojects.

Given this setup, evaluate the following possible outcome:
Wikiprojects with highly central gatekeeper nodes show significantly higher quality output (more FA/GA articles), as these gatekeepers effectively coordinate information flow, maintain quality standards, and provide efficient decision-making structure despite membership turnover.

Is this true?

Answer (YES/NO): NO